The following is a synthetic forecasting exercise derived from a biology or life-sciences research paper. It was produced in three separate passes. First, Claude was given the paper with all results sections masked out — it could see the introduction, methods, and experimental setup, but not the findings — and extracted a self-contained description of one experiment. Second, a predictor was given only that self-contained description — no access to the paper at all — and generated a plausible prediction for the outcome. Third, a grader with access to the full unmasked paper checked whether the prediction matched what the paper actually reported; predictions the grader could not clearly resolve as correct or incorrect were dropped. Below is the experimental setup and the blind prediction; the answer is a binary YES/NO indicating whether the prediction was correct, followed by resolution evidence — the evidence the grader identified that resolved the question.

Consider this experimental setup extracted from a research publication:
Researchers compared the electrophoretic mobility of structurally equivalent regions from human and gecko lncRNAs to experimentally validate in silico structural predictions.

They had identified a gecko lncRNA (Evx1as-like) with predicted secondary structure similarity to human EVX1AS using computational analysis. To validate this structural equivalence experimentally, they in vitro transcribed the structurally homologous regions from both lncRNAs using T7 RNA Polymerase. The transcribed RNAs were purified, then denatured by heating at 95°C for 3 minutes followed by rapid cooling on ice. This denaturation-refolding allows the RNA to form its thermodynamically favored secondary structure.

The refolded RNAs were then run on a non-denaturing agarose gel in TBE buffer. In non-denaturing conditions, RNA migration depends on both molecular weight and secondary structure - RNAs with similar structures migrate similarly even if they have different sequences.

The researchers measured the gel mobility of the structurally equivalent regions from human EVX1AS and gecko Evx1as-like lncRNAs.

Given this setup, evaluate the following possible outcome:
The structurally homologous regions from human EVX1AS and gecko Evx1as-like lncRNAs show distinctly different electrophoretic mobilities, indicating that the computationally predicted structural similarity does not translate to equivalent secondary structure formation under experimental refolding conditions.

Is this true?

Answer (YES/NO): NO